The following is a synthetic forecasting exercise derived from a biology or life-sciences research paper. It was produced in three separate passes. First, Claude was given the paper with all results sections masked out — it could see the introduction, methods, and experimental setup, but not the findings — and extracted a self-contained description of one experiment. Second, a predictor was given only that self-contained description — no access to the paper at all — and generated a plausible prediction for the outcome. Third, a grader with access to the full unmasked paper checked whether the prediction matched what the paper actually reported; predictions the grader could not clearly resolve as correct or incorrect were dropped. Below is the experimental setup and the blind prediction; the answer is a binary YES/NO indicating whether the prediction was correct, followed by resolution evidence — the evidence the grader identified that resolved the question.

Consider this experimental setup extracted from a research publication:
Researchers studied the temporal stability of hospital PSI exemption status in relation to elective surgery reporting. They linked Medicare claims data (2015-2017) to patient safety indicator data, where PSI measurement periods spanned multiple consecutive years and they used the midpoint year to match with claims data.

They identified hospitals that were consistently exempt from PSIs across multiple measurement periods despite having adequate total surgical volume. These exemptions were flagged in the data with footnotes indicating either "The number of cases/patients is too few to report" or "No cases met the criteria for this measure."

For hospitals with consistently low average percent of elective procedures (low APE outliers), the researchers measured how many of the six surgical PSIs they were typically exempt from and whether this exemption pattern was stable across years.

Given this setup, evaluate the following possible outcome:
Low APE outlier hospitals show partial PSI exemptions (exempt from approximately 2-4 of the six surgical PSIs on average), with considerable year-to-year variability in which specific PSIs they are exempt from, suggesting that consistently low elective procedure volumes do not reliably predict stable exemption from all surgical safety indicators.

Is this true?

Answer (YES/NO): NO